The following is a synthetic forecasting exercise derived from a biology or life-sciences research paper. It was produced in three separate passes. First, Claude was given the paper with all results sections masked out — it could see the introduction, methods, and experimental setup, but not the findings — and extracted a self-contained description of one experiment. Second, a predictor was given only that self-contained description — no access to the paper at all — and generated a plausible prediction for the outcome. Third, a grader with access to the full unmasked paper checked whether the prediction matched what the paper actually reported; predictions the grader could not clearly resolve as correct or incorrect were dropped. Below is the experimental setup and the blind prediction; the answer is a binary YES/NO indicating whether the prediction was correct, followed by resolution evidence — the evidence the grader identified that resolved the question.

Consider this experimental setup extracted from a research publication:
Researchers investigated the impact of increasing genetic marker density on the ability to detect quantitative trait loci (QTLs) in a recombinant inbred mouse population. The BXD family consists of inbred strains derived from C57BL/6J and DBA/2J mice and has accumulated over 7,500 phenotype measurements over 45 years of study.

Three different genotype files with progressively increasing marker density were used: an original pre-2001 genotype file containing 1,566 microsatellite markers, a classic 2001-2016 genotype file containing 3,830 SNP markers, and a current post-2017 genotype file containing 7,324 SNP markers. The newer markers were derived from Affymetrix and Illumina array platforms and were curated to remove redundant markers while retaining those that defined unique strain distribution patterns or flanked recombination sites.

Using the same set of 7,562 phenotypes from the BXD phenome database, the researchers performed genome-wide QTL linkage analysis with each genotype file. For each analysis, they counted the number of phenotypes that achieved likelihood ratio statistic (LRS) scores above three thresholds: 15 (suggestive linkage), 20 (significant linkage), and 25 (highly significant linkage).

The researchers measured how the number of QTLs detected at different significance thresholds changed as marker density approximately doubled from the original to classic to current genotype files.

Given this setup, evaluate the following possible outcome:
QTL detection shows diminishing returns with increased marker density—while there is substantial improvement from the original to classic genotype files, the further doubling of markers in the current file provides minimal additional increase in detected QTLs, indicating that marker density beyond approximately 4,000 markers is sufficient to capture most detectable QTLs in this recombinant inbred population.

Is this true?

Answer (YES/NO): NO